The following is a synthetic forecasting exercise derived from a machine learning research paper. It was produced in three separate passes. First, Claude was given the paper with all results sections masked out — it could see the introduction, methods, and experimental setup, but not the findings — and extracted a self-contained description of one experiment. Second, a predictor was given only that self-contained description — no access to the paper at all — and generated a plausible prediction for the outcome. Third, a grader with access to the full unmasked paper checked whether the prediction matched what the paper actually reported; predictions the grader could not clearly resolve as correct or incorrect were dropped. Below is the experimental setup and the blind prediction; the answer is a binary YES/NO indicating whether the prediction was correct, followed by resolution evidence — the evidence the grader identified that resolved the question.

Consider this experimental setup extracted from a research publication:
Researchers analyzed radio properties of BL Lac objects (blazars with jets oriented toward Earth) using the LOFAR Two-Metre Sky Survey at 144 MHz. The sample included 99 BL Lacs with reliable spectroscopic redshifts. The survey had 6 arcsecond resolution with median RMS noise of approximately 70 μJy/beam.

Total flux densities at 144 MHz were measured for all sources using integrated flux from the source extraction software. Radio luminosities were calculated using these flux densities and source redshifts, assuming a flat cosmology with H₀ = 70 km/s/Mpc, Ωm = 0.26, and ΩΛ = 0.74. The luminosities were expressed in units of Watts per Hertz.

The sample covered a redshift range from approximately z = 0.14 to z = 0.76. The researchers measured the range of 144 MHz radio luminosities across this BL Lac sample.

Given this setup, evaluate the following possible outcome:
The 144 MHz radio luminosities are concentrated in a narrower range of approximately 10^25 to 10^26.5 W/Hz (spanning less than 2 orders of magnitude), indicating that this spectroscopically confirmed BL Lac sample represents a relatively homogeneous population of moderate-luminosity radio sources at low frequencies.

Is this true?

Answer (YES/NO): NO